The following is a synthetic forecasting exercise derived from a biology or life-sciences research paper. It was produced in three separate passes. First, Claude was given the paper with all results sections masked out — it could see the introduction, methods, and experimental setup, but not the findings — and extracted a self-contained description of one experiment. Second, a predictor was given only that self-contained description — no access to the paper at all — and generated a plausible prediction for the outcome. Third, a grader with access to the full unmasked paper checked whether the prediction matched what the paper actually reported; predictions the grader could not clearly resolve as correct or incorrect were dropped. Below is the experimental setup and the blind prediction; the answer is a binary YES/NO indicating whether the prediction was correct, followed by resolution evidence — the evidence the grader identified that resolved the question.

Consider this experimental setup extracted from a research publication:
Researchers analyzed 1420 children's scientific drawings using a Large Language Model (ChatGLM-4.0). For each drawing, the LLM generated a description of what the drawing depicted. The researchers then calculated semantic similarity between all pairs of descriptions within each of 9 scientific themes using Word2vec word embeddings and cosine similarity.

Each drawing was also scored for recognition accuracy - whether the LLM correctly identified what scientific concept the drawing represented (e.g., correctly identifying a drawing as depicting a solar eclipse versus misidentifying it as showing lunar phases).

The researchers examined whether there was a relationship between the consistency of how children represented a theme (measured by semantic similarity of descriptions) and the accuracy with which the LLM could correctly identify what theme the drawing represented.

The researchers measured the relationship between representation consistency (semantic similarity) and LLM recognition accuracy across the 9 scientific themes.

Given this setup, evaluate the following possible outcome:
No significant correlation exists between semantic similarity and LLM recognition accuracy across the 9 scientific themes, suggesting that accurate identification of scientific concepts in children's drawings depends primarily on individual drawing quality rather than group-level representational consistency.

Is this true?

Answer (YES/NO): NO